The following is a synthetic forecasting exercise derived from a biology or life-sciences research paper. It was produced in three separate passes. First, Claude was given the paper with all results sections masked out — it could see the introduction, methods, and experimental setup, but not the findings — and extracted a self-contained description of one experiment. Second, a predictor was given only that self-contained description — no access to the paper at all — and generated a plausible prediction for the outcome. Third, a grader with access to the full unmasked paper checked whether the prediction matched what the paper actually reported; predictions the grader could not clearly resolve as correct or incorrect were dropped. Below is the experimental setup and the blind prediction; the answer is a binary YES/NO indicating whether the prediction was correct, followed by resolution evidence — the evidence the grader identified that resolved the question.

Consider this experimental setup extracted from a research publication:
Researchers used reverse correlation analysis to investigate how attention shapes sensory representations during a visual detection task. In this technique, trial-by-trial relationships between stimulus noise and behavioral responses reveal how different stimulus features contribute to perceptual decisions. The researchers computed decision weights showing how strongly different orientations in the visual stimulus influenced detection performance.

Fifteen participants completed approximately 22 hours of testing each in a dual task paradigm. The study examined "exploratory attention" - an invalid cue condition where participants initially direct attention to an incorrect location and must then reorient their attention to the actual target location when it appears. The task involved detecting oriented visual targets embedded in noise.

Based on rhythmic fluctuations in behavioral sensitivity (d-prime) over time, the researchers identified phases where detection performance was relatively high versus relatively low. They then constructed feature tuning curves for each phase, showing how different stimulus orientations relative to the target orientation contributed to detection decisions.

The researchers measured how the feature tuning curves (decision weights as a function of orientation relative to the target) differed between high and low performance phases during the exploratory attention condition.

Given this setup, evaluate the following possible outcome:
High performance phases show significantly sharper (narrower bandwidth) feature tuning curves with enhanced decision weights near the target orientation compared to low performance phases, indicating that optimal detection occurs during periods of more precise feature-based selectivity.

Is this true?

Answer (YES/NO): NO